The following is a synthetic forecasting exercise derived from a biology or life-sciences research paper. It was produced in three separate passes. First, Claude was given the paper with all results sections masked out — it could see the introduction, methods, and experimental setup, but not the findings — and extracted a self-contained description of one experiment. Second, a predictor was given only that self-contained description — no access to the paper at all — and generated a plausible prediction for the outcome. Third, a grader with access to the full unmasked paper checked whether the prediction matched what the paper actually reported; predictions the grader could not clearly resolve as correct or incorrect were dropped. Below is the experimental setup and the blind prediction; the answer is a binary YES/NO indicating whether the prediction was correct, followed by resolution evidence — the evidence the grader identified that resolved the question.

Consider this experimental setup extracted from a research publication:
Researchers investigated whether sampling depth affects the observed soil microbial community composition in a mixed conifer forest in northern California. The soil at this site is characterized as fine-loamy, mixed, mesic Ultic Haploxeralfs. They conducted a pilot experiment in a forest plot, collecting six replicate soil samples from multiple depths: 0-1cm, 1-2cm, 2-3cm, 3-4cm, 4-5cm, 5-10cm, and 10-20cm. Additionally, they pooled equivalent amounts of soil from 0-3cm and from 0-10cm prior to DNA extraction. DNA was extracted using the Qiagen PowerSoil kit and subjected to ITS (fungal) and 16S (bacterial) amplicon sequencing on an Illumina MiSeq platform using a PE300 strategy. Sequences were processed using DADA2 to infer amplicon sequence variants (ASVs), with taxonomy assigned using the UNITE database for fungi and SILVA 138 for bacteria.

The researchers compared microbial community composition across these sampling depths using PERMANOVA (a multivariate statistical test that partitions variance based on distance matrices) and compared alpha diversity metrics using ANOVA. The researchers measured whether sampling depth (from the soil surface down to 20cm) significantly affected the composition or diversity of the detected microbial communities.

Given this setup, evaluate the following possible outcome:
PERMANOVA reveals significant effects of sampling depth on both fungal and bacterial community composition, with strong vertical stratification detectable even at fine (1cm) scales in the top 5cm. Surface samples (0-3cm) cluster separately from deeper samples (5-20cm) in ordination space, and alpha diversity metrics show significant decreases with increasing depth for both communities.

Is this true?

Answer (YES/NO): NO